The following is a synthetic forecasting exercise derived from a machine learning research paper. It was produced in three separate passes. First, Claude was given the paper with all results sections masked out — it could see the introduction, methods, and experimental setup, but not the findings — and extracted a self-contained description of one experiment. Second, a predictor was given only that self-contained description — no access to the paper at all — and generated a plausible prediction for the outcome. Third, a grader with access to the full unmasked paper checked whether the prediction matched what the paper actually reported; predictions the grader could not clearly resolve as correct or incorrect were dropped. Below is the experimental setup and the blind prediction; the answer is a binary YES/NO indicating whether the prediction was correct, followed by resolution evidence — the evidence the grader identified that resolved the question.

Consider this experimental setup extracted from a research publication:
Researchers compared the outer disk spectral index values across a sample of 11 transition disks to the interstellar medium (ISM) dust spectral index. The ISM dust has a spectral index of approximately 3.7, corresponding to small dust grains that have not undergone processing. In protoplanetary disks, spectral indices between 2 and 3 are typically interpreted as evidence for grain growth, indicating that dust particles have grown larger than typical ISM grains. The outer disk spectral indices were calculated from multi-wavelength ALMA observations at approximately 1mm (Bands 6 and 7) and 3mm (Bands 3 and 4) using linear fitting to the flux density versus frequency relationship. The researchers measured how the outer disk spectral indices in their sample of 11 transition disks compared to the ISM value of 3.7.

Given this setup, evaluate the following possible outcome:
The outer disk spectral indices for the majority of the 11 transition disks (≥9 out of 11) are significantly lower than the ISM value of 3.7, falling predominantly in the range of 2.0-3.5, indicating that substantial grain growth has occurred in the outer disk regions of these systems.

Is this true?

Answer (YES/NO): YES